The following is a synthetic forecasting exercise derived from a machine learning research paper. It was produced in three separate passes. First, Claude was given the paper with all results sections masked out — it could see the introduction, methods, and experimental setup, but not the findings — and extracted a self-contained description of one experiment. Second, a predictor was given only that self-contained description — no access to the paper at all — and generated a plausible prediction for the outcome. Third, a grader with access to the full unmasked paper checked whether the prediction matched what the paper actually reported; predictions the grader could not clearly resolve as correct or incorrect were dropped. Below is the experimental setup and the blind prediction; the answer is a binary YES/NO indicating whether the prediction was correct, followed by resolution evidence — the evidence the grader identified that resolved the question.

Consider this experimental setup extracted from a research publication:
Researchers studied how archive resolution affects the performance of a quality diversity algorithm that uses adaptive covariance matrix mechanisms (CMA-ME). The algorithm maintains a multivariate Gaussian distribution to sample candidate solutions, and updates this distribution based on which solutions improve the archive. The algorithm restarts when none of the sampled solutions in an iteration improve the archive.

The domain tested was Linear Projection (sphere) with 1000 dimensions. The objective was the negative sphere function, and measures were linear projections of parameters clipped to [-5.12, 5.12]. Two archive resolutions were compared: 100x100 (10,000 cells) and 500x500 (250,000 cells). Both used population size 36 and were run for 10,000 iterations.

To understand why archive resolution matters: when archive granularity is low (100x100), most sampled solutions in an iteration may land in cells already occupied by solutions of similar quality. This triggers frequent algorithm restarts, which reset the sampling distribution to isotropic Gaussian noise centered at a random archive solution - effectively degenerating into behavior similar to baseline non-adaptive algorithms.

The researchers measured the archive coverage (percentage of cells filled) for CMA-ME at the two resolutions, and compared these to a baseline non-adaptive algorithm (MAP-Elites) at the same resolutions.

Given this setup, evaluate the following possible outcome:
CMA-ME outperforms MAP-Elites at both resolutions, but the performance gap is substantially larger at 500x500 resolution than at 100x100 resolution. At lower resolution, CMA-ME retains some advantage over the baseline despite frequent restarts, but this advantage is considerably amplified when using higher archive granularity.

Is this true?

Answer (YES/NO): NO